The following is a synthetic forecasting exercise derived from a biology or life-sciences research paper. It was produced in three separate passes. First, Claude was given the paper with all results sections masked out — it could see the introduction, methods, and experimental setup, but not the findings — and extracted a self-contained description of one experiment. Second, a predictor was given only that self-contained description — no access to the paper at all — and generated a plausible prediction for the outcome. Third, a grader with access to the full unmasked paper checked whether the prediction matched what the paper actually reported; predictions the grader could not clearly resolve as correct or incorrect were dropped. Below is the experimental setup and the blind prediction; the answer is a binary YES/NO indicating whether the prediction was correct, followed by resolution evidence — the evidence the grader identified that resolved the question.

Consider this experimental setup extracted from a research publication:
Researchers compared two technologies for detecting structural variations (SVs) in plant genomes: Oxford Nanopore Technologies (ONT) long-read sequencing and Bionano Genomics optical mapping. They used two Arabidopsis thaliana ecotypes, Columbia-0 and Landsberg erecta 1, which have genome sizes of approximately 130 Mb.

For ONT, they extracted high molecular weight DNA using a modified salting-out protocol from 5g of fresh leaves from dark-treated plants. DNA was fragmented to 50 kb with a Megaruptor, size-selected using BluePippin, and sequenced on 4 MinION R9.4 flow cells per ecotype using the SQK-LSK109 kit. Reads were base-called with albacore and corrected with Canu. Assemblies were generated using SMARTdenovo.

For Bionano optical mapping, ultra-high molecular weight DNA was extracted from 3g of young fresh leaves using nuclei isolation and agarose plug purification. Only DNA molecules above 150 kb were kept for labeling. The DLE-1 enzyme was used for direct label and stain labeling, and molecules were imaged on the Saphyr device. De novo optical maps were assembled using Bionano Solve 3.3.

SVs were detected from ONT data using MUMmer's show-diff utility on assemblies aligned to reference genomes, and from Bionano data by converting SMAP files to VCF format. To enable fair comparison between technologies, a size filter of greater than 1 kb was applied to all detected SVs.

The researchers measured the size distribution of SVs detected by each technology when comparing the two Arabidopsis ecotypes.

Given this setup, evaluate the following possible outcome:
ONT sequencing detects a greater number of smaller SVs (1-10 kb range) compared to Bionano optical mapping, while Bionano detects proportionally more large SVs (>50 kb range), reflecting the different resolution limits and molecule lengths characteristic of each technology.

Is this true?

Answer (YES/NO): NO